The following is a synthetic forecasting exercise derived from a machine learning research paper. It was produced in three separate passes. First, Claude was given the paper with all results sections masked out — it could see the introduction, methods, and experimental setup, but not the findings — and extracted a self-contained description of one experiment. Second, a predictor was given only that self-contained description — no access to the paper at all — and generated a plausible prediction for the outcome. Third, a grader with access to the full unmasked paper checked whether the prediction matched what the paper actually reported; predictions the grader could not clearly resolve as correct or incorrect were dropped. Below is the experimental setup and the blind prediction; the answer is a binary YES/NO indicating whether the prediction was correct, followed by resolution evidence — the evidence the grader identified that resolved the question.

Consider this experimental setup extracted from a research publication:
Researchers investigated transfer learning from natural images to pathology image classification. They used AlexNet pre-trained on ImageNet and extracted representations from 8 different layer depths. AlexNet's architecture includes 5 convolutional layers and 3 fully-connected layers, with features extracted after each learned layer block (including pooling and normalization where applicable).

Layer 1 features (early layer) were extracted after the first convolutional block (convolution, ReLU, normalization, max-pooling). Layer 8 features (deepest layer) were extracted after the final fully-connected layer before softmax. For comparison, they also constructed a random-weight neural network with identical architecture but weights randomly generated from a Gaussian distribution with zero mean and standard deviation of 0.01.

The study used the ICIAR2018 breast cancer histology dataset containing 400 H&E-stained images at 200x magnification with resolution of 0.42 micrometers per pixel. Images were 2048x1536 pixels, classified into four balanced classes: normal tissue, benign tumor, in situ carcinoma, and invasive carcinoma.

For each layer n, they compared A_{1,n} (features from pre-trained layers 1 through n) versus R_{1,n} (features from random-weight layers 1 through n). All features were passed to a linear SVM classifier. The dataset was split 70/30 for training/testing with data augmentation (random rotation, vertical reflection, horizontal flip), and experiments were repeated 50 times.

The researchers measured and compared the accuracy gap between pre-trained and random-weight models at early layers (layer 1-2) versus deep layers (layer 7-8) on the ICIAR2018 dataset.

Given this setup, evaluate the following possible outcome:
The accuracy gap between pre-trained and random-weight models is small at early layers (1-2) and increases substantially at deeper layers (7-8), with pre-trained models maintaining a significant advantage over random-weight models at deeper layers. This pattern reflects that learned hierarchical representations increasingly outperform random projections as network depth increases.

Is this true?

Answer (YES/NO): NO